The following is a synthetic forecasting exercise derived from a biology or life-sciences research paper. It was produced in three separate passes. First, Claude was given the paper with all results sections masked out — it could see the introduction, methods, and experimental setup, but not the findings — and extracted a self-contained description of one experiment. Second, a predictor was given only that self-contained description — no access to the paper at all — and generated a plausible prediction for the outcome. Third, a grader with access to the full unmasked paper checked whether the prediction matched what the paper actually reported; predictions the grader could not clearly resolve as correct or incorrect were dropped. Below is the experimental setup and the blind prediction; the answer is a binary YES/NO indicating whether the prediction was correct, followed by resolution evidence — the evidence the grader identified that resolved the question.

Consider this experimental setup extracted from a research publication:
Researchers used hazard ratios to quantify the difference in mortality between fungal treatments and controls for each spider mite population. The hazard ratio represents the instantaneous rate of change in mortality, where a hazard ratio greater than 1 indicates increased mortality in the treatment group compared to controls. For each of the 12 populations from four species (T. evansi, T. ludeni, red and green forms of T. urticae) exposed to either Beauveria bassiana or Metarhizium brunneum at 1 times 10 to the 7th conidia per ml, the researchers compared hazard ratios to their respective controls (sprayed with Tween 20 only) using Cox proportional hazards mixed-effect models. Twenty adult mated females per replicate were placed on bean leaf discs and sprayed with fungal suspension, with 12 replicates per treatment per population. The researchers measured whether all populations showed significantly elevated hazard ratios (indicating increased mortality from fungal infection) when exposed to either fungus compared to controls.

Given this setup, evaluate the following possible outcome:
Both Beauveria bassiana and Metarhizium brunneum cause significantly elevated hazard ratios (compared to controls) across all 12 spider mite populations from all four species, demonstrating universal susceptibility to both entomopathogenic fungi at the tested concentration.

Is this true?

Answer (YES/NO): YES